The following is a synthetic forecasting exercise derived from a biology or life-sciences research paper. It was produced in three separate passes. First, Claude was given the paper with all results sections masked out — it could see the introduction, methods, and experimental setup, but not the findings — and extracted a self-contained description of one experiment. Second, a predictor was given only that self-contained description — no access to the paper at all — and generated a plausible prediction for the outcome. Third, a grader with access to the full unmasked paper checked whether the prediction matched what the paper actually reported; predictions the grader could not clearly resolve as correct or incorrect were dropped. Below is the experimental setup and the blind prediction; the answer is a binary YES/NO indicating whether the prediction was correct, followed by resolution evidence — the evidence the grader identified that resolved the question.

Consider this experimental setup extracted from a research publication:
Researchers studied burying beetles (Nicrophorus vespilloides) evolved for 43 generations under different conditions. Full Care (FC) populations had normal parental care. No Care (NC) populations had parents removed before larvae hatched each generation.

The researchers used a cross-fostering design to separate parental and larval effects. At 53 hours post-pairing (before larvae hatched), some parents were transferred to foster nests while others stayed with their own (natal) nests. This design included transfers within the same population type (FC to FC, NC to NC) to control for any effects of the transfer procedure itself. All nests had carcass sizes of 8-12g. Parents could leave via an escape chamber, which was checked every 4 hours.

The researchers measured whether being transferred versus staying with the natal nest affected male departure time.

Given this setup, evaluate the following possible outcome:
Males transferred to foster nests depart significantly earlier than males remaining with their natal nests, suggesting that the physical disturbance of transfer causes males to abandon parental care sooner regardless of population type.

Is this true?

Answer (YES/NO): NO